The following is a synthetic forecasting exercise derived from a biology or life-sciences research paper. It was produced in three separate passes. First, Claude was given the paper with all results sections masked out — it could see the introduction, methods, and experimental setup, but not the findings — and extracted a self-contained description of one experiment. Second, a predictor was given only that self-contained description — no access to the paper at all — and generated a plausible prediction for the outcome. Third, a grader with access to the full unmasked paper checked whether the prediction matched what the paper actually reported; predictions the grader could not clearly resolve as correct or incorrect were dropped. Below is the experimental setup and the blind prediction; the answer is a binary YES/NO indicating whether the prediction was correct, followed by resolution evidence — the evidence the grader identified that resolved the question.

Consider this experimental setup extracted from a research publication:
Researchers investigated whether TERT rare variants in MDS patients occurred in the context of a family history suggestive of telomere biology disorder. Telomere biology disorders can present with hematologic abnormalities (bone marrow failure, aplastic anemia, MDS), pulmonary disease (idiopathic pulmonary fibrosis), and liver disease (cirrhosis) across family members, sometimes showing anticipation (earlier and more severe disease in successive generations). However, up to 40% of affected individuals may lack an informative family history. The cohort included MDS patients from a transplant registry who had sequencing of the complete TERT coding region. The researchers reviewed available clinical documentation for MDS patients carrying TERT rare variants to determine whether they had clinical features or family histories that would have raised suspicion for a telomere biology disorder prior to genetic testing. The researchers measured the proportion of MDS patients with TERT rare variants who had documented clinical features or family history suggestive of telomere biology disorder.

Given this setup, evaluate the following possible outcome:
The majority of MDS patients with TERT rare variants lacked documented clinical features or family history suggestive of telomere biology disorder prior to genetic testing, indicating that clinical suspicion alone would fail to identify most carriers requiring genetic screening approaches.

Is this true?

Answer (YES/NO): YES